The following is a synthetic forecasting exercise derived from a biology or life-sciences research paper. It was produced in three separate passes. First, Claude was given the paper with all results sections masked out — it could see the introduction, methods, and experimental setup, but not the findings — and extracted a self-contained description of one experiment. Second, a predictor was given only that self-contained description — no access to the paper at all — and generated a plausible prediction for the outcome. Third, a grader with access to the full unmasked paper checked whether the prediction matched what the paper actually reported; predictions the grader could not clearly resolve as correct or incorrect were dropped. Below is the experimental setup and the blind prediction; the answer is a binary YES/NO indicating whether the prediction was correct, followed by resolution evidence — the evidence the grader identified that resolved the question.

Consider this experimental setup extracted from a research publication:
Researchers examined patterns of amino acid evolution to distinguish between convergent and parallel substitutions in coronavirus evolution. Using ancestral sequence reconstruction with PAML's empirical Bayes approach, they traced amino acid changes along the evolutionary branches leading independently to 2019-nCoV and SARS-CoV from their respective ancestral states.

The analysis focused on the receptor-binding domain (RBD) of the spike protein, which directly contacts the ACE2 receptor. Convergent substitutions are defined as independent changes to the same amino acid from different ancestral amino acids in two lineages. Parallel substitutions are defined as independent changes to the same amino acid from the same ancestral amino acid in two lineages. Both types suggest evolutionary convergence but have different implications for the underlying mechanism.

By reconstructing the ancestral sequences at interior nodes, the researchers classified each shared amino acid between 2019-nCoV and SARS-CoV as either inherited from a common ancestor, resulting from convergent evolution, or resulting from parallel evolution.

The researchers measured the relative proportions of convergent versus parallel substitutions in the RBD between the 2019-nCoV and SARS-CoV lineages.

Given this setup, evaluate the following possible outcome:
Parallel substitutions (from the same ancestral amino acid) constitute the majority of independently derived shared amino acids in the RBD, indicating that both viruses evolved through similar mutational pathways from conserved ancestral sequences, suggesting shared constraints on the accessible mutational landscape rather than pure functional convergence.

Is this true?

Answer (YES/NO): YES